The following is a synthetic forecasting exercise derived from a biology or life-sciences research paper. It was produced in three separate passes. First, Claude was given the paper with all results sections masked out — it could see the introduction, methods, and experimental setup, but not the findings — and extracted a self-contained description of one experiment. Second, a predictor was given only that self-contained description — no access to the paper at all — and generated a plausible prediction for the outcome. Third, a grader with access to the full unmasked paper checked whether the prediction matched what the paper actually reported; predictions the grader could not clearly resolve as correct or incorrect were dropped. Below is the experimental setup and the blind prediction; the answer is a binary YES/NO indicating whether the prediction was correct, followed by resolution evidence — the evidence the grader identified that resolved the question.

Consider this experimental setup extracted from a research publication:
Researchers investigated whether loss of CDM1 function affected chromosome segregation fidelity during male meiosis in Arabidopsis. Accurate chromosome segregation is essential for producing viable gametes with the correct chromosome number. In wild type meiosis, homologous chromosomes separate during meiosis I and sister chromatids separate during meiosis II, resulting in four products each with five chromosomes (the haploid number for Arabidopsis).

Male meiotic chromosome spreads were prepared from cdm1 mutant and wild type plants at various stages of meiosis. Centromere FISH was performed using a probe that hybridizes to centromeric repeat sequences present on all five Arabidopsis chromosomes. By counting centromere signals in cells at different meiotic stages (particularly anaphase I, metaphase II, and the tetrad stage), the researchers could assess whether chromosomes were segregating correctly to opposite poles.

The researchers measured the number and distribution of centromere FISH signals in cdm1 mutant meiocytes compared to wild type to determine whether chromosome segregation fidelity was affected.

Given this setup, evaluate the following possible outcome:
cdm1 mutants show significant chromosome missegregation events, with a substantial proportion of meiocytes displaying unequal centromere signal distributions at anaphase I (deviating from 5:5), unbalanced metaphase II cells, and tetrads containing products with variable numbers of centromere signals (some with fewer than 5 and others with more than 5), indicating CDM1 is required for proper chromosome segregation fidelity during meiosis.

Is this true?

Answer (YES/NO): NO